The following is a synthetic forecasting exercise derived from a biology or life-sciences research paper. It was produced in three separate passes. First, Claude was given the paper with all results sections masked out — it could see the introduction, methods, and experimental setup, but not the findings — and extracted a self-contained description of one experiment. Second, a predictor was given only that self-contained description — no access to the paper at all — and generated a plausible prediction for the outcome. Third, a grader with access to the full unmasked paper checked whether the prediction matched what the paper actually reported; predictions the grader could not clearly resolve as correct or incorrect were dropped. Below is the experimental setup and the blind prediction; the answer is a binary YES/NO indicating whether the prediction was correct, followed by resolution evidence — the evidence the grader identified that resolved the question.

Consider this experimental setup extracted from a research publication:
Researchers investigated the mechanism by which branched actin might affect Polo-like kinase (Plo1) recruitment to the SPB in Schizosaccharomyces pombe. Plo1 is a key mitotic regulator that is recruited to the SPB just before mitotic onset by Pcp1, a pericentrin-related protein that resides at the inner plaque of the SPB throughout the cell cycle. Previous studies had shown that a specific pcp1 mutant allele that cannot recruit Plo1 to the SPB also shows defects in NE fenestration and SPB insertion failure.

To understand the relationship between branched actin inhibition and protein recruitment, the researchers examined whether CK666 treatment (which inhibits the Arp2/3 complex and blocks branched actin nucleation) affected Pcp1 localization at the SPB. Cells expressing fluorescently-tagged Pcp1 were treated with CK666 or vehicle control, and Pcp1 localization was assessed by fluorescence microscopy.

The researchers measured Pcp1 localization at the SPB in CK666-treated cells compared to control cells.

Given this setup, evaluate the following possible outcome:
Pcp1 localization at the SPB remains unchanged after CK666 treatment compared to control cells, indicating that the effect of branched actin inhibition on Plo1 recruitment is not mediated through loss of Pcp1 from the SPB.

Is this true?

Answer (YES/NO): YES